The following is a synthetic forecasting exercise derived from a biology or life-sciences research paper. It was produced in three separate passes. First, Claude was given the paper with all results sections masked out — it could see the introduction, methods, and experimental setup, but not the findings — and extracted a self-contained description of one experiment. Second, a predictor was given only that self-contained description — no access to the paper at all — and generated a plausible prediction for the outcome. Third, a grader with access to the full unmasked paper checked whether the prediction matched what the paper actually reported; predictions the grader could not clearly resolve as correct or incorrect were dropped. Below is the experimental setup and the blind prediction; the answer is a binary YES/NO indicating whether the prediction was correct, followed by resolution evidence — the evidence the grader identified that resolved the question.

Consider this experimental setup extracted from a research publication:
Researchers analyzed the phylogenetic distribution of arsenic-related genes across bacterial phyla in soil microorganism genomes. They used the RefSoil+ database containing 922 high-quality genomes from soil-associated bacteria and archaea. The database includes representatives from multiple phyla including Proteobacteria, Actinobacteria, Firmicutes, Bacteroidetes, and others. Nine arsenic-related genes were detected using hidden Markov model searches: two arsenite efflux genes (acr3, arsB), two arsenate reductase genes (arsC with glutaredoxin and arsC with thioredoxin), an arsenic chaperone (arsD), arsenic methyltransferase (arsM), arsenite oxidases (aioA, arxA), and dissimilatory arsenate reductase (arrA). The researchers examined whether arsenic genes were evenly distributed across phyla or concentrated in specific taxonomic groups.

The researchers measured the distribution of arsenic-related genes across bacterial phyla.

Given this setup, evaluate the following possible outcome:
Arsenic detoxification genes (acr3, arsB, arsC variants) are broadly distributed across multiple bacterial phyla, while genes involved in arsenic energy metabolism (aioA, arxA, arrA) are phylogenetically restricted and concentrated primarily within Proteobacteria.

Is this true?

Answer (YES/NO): NO